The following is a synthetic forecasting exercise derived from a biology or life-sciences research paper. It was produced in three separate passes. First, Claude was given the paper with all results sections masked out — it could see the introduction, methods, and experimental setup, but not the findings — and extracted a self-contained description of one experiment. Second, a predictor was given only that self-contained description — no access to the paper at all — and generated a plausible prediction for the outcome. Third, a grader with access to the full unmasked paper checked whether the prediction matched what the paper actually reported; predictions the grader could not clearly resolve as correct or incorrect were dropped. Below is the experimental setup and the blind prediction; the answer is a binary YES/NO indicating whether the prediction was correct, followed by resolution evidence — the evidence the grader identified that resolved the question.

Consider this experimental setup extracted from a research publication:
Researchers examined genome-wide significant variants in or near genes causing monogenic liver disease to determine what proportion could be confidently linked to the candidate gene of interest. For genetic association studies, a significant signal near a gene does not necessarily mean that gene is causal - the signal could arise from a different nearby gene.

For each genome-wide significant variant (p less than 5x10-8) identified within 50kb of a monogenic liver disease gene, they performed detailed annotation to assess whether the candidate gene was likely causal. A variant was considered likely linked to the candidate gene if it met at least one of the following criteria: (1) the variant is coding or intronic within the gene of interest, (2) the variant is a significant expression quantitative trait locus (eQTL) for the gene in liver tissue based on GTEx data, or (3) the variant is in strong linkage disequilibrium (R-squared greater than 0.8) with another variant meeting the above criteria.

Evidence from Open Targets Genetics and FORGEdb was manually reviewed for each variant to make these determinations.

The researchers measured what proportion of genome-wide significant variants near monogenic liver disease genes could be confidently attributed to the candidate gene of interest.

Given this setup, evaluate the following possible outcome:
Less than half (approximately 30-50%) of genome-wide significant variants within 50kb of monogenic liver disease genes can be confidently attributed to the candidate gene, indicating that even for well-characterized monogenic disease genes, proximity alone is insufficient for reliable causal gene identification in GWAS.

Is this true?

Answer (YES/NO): NO